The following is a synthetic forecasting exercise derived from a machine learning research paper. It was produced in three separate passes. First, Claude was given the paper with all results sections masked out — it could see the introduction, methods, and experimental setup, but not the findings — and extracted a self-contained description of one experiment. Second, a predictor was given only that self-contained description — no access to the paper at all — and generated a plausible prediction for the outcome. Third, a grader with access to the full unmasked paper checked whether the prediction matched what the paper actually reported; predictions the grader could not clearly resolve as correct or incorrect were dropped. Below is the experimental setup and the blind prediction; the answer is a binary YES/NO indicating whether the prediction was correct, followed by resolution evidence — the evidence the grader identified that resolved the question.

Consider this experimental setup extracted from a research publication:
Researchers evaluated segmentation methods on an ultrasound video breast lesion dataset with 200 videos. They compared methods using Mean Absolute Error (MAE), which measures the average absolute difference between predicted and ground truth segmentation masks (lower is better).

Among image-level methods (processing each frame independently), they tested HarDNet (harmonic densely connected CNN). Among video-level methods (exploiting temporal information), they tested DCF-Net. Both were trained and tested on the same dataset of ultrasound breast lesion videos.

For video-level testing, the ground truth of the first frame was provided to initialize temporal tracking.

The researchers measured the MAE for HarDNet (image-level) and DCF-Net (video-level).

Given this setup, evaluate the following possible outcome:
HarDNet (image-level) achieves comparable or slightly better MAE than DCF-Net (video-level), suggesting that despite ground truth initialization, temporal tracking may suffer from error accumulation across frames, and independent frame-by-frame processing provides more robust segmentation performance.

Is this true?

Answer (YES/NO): YES